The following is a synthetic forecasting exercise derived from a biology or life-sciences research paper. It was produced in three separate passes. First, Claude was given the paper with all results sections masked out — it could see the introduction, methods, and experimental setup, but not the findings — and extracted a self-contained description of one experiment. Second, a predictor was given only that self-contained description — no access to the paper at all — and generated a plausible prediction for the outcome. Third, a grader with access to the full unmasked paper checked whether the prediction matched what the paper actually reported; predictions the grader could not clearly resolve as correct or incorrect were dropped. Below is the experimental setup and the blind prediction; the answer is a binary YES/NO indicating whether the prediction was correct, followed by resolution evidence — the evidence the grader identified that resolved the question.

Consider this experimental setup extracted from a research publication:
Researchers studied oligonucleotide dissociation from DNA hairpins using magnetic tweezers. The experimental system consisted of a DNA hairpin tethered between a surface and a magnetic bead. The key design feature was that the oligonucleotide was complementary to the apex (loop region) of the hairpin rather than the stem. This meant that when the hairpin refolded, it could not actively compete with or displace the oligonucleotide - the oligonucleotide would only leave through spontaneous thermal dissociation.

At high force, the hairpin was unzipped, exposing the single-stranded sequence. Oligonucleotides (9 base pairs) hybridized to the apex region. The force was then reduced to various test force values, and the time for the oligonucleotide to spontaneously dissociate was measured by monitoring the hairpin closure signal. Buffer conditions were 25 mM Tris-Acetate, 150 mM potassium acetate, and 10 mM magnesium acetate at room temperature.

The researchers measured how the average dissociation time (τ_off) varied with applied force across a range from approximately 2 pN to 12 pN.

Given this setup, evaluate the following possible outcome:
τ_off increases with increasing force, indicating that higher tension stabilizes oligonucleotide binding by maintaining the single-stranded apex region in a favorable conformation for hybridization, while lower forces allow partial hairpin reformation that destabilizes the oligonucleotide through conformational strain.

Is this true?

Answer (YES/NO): NO